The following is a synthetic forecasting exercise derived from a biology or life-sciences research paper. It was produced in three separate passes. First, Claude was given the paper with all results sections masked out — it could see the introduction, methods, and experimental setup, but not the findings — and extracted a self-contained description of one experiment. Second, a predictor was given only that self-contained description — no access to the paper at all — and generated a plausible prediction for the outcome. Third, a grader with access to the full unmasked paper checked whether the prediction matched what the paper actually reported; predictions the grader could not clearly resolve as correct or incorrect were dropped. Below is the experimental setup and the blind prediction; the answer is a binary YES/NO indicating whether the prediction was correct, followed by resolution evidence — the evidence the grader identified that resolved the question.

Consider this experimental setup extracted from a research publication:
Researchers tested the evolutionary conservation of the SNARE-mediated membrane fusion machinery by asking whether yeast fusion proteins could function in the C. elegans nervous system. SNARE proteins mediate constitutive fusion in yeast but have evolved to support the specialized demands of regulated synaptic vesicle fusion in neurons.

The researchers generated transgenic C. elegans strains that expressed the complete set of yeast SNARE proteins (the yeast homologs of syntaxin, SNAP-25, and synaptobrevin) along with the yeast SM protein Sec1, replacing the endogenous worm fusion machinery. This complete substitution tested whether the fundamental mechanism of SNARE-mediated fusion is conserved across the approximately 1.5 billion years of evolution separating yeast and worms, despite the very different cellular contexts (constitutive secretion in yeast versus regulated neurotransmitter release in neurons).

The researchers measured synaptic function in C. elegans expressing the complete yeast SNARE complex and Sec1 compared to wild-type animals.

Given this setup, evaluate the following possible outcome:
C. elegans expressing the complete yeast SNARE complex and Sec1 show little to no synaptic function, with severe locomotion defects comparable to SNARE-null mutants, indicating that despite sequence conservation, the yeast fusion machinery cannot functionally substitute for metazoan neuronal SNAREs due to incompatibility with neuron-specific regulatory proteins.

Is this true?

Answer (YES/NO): NO